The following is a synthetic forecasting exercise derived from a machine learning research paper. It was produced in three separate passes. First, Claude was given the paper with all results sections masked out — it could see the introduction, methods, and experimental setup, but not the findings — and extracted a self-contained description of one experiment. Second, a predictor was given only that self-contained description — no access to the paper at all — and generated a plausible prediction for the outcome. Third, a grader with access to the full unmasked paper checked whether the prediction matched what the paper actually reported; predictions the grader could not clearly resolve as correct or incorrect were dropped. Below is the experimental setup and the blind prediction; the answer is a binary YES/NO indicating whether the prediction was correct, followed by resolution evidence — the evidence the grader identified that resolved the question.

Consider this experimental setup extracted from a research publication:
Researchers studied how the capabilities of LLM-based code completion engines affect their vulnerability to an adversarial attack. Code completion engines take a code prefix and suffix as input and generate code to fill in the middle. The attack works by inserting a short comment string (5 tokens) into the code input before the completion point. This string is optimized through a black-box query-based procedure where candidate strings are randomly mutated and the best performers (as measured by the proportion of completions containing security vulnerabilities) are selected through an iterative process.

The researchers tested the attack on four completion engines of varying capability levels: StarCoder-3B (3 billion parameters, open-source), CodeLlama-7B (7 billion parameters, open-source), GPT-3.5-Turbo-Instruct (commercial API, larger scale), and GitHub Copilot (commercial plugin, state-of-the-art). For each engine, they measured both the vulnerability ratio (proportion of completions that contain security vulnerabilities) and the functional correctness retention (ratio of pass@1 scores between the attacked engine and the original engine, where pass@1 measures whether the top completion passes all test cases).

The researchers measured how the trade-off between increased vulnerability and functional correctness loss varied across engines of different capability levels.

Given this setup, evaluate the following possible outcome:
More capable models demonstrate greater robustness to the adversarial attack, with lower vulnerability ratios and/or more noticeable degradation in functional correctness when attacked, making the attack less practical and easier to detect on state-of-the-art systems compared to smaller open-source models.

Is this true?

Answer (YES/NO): NO